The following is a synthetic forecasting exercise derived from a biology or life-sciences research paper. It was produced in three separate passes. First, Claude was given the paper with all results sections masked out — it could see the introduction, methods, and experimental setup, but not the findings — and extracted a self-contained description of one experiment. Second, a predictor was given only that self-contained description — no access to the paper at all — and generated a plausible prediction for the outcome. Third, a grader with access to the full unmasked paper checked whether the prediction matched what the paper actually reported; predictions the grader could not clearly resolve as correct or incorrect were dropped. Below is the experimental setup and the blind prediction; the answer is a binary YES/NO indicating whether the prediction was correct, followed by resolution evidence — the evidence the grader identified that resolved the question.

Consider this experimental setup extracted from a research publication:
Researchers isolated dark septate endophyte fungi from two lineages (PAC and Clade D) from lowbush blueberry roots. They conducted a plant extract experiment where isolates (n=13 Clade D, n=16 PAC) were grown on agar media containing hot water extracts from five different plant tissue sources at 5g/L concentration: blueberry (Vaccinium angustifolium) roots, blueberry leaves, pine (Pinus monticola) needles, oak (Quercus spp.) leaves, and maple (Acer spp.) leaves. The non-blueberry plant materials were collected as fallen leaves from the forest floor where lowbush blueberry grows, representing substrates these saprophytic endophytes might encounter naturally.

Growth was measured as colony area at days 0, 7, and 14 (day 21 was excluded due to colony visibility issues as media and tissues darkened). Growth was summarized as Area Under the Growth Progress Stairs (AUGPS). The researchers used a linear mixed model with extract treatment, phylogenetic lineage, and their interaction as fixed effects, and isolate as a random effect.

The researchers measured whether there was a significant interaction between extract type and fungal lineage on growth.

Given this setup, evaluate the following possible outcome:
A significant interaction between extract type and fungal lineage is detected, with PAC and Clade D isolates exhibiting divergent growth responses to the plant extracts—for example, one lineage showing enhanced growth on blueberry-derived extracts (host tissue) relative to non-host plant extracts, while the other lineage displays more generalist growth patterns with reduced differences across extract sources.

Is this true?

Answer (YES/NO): NO